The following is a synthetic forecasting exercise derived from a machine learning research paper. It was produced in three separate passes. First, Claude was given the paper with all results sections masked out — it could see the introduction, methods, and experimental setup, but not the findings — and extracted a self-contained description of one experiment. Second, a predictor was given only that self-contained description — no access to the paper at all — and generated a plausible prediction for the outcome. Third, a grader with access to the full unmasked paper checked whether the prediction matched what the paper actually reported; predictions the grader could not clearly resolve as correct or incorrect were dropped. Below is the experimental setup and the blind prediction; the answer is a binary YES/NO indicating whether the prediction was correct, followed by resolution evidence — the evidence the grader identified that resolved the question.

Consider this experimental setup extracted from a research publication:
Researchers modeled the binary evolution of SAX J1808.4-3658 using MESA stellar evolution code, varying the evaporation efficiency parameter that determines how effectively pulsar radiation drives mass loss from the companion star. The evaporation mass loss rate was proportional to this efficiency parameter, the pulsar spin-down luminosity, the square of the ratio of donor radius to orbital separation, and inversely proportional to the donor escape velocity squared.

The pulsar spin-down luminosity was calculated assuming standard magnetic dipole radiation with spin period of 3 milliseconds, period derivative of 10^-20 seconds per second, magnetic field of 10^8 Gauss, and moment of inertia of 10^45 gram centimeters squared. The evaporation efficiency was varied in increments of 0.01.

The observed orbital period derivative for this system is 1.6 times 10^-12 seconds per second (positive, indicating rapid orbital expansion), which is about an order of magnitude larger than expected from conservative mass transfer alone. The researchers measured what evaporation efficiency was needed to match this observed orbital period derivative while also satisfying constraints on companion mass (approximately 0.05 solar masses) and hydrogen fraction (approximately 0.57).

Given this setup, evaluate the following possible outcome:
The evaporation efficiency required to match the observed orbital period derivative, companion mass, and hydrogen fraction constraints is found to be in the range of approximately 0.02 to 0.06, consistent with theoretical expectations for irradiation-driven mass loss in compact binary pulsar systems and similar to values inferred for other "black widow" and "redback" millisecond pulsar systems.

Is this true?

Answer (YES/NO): NO